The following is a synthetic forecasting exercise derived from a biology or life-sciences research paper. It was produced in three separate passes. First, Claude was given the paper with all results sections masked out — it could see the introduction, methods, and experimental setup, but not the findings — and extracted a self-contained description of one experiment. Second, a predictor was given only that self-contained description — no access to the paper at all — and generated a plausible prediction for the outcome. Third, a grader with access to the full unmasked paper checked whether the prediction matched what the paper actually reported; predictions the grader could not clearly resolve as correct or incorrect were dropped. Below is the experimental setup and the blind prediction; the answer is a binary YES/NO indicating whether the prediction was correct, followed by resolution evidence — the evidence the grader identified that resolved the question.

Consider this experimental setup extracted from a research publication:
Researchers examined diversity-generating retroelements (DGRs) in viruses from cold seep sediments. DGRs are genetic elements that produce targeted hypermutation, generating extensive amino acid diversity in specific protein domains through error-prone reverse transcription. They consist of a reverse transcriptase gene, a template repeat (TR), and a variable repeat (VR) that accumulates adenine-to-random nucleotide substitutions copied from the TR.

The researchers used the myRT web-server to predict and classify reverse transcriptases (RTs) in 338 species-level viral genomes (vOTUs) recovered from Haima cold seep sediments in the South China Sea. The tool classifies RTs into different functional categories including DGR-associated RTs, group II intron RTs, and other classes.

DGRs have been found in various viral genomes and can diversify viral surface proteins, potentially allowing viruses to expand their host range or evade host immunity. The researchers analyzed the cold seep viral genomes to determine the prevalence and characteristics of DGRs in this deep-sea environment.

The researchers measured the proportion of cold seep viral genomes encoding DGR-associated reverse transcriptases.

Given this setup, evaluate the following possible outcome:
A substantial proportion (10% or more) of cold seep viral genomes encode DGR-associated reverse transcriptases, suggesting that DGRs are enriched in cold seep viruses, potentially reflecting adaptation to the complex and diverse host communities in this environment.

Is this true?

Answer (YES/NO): NO